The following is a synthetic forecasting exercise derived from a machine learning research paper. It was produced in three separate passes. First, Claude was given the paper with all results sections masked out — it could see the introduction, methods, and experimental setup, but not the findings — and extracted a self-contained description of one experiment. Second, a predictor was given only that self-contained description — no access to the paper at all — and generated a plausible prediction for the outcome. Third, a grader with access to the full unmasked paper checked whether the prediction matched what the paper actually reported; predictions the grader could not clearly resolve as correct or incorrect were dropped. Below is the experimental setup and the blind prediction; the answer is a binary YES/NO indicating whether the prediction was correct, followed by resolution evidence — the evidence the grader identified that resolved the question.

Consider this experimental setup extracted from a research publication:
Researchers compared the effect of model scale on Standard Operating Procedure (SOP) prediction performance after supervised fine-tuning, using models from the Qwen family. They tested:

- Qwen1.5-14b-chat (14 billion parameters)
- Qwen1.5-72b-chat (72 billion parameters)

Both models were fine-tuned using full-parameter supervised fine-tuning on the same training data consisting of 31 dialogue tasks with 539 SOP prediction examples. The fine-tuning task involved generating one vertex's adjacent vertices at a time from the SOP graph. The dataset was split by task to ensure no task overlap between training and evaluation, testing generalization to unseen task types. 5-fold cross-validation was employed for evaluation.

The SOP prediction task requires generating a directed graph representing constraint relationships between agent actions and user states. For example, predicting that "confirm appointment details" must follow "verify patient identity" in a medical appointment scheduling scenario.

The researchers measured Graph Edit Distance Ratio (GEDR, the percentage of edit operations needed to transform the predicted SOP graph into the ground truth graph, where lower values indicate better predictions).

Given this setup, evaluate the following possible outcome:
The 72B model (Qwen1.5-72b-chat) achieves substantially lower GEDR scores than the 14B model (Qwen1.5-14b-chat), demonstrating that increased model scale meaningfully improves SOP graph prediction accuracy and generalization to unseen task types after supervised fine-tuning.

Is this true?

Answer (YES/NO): YES